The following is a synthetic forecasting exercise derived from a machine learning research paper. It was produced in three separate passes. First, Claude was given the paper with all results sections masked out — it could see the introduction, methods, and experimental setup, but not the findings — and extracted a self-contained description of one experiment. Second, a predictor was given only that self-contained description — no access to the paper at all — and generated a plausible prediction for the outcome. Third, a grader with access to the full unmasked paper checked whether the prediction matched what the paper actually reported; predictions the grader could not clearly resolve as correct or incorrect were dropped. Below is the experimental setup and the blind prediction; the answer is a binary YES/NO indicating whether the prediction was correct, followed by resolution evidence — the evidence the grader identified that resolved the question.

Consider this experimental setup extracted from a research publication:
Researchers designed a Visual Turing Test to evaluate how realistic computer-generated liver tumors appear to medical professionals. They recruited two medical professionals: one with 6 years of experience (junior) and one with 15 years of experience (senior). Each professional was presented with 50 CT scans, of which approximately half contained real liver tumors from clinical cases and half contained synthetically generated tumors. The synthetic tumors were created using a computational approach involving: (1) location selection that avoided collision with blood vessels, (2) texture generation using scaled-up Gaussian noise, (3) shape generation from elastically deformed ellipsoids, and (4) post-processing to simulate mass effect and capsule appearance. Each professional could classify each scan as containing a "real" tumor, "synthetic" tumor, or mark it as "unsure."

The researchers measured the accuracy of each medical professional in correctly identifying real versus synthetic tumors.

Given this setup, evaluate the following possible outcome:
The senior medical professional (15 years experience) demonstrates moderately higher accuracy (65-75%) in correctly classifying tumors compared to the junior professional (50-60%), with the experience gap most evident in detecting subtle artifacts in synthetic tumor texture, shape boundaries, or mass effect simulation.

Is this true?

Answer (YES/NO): NO